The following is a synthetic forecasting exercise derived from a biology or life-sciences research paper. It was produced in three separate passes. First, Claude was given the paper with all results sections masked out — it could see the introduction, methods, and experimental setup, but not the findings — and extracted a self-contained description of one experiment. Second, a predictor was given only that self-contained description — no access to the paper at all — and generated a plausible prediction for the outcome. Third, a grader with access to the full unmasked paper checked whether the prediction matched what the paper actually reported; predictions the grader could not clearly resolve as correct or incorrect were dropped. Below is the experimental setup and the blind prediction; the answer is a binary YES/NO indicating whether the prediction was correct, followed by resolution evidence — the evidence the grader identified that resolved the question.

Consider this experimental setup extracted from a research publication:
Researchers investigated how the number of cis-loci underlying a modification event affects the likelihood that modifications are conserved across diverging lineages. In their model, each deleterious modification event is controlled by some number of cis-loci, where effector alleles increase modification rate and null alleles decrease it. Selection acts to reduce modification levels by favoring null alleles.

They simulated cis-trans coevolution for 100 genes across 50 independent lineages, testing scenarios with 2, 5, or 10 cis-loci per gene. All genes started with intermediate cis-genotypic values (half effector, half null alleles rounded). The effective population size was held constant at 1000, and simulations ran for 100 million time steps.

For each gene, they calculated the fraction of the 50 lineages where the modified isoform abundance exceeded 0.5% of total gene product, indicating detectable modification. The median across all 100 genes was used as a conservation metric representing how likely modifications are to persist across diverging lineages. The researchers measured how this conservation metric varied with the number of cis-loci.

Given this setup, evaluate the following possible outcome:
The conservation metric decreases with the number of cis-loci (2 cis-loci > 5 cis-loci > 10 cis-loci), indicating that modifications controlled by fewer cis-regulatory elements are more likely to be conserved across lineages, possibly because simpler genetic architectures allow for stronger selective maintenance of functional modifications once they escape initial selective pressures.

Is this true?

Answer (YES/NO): NO